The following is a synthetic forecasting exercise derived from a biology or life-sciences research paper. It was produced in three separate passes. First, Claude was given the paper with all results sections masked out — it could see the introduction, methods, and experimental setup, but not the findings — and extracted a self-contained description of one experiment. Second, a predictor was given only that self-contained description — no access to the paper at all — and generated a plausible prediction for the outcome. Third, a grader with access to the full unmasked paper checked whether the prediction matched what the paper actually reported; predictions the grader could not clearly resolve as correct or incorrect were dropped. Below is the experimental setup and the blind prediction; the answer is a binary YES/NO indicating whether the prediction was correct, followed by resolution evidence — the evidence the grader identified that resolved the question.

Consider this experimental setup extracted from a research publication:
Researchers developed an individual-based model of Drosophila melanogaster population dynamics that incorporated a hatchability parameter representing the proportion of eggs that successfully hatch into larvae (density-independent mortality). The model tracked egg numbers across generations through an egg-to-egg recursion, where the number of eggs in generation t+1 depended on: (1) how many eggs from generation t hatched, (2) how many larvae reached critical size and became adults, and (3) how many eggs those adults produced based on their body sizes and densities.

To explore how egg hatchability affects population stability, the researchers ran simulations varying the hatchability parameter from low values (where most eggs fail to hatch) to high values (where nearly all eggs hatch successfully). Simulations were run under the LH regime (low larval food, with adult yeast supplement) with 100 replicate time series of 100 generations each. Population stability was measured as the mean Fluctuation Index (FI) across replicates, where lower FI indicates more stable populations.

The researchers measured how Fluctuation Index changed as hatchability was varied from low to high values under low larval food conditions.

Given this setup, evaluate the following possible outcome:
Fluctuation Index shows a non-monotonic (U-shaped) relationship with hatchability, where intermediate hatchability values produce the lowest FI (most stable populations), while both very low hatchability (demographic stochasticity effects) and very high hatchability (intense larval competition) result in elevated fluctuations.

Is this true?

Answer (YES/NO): NO